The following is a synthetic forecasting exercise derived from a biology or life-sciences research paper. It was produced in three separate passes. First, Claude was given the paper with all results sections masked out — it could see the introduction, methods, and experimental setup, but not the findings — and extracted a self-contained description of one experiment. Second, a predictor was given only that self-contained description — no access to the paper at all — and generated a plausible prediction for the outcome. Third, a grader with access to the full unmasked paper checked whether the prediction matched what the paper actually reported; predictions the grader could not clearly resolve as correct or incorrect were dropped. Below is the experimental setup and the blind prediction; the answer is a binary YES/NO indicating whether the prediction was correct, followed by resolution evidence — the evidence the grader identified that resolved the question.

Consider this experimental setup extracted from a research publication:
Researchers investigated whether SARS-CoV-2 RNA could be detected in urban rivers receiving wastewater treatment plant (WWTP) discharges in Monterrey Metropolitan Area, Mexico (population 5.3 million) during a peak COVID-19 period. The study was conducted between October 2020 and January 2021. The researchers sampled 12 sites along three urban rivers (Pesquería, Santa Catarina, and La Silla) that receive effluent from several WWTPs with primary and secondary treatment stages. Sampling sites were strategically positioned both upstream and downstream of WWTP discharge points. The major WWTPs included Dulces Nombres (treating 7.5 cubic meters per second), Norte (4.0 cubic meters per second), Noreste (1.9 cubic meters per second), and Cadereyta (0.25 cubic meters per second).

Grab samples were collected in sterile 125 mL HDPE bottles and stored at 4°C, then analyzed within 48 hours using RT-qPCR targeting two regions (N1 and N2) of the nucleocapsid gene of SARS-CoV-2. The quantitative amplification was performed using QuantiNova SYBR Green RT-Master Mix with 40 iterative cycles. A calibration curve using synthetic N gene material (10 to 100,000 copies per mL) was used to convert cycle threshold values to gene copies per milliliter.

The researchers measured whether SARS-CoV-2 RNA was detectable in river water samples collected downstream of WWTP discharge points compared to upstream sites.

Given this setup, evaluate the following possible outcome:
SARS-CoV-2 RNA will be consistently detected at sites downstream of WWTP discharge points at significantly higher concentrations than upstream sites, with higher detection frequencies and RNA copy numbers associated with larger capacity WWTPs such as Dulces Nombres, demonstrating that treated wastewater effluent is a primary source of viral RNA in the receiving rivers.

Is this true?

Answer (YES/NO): NO